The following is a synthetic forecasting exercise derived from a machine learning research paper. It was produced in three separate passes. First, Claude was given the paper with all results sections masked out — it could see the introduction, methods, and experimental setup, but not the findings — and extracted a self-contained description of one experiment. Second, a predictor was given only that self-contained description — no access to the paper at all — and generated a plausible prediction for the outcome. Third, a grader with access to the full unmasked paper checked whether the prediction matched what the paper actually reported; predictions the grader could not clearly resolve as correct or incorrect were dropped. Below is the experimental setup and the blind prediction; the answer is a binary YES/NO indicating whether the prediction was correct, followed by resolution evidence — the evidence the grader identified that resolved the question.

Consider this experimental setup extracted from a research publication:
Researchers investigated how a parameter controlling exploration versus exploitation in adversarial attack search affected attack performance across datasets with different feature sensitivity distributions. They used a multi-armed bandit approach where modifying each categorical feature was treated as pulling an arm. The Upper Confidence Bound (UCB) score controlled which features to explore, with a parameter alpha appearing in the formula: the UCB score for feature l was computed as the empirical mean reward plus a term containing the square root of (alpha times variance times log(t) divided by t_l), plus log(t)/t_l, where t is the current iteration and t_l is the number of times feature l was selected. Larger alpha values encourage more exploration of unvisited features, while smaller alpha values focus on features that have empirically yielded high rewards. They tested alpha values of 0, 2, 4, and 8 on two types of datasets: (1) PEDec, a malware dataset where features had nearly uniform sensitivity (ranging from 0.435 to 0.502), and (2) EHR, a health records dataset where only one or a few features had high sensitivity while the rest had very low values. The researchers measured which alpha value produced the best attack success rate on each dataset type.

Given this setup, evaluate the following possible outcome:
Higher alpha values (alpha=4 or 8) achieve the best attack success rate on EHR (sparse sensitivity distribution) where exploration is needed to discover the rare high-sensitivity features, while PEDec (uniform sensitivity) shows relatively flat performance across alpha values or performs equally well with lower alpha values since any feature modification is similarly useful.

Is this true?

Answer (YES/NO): YES